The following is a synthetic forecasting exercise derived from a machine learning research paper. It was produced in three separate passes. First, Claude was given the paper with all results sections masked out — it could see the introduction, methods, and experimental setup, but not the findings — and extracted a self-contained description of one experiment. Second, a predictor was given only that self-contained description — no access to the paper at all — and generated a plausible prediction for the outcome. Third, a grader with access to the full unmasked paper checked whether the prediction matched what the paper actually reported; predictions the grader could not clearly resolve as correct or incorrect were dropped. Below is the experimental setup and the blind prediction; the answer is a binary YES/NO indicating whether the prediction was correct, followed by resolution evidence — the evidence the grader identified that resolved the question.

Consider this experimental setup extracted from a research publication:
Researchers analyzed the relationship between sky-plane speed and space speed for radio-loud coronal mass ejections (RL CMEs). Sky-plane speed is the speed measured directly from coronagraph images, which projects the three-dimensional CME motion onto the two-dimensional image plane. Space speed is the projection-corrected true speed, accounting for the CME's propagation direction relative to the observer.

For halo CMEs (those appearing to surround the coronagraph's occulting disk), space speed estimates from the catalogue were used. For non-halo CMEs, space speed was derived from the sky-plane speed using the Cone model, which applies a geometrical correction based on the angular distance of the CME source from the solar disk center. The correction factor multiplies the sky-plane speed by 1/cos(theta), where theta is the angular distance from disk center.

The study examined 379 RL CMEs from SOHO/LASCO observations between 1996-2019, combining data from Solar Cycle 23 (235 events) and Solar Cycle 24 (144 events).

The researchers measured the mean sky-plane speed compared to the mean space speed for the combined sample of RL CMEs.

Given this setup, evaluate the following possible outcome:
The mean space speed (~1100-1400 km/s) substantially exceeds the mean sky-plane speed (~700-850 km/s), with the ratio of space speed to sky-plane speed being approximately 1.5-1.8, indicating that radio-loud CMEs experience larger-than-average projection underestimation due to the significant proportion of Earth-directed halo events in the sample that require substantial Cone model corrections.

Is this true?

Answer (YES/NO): NO